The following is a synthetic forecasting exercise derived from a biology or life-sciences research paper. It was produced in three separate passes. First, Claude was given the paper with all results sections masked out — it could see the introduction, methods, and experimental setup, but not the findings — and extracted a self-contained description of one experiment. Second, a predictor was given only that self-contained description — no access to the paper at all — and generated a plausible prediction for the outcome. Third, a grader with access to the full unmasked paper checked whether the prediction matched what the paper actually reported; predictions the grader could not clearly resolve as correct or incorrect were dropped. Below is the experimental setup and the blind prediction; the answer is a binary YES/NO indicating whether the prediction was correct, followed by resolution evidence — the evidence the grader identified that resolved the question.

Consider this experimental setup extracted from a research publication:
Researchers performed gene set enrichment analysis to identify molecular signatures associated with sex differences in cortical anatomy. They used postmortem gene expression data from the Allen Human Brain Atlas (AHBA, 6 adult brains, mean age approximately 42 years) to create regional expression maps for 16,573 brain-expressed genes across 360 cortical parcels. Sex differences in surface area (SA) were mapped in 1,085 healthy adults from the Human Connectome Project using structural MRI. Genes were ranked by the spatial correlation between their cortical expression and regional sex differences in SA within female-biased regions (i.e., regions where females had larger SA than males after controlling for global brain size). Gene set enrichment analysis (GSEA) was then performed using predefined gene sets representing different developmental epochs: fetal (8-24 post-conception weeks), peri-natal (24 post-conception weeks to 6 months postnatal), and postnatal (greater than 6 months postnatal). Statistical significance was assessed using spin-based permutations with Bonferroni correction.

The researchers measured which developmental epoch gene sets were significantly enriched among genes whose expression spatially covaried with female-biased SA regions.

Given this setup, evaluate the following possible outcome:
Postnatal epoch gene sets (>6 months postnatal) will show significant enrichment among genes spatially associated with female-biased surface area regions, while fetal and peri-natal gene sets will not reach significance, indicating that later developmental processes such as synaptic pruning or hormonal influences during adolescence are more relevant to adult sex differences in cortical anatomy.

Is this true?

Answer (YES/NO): NO